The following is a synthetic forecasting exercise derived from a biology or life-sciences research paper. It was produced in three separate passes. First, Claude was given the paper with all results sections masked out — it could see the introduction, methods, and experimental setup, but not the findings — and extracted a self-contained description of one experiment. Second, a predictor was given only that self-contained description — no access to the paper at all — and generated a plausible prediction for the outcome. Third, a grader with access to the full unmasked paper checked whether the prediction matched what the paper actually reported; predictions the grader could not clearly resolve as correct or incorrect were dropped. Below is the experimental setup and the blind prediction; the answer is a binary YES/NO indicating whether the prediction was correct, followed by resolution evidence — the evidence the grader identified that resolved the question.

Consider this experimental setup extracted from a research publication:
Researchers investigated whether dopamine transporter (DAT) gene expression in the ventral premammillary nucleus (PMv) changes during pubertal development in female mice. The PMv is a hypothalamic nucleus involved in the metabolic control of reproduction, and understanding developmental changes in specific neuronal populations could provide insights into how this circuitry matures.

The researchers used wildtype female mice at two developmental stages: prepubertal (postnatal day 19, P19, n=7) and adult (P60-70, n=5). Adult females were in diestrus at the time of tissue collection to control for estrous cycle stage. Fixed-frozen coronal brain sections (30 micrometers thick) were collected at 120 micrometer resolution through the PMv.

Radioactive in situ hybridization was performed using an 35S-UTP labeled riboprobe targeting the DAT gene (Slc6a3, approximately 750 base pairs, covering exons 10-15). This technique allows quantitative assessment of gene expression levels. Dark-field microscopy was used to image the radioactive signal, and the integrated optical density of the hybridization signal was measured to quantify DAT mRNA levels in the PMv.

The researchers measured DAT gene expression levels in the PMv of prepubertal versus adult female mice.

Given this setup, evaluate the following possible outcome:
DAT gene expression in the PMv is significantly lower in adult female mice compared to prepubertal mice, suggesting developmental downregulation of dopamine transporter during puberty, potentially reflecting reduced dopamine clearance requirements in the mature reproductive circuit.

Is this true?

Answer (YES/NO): YES